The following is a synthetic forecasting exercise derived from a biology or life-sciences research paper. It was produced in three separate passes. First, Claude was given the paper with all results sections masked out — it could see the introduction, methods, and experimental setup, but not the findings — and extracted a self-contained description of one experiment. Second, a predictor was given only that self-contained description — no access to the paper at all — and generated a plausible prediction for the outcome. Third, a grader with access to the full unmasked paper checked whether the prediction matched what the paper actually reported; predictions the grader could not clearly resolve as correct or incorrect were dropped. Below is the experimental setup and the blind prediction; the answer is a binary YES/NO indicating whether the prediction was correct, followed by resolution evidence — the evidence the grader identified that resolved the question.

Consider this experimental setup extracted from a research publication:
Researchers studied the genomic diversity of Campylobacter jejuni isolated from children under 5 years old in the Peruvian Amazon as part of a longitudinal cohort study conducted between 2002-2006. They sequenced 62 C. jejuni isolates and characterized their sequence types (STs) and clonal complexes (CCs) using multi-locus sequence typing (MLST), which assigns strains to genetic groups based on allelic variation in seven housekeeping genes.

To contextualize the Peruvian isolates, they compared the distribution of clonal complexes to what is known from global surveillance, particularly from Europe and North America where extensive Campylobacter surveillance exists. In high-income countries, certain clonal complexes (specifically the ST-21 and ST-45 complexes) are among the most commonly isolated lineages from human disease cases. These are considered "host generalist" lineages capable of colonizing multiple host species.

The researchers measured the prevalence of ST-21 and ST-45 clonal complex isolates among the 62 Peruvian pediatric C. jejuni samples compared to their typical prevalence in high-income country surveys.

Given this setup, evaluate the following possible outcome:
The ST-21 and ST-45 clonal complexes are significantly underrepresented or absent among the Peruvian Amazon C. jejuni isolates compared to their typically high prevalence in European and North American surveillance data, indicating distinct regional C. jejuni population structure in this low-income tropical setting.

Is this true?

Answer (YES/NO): YES